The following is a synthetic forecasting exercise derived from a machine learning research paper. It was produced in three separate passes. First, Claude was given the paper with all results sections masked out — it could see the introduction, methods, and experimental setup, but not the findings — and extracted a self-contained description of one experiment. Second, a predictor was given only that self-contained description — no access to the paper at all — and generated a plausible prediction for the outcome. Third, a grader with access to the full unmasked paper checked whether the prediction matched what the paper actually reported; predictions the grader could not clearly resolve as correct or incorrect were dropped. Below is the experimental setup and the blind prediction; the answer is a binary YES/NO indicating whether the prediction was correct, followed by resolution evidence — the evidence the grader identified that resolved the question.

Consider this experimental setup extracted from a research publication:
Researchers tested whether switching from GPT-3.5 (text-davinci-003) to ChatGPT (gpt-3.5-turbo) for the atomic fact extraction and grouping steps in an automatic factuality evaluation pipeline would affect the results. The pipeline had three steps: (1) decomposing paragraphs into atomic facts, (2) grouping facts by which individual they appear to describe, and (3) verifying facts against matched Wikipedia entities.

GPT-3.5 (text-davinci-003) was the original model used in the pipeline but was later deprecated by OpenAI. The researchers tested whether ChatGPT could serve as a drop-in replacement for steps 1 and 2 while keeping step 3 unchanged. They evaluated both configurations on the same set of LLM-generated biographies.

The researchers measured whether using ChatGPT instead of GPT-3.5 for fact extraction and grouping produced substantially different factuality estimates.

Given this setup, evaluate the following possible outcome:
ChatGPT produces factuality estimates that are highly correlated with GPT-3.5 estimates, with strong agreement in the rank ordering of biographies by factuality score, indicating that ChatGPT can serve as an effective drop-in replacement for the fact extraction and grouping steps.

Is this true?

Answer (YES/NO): YES